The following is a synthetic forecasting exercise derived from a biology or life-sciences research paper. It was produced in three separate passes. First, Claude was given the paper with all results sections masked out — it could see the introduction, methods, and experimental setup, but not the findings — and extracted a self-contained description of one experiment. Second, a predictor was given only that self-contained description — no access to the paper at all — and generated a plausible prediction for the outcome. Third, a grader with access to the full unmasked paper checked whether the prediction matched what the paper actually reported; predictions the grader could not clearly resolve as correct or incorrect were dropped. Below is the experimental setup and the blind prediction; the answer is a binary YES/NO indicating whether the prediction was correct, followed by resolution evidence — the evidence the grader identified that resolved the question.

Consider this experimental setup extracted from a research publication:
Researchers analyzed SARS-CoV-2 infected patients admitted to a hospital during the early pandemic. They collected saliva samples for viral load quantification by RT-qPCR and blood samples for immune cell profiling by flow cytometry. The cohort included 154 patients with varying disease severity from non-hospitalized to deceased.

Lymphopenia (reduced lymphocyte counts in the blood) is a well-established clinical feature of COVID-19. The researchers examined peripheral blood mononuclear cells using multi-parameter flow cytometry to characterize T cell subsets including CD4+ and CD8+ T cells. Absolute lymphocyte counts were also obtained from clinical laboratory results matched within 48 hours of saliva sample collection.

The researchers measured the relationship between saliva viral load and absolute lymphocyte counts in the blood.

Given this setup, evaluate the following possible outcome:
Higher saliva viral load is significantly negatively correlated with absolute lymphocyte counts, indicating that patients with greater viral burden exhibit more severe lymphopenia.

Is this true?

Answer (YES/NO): YES